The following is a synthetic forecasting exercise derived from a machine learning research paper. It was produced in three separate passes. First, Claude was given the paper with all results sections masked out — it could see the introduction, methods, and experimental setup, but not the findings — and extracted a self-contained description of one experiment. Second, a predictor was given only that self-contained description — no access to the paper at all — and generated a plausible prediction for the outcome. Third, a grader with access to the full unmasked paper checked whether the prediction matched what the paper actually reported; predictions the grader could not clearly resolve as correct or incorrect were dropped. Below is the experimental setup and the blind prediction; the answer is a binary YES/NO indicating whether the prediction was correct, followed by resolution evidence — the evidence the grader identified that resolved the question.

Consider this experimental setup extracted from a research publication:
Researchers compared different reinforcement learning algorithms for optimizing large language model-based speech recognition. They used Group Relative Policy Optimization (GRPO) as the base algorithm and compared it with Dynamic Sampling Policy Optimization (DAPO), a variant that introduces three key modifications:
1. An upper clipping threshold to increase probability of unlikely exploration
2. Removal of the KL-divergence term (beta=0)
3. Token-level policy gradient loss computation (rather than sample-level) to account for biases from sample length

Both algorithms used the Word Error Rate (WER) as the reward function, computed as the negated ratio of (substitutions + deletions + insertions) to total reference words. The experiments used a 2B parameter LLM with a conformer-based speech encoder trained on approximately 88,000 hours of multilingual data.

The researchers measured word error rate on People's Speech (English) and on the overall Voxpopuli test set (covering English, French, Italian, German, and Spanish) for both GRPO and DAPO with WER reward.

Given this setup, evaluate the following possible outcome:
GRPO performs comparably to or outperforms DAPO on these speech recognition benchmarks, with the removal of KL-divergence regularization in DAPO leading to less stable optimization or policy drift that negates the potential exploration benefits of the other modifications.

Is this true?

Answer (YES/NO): NO